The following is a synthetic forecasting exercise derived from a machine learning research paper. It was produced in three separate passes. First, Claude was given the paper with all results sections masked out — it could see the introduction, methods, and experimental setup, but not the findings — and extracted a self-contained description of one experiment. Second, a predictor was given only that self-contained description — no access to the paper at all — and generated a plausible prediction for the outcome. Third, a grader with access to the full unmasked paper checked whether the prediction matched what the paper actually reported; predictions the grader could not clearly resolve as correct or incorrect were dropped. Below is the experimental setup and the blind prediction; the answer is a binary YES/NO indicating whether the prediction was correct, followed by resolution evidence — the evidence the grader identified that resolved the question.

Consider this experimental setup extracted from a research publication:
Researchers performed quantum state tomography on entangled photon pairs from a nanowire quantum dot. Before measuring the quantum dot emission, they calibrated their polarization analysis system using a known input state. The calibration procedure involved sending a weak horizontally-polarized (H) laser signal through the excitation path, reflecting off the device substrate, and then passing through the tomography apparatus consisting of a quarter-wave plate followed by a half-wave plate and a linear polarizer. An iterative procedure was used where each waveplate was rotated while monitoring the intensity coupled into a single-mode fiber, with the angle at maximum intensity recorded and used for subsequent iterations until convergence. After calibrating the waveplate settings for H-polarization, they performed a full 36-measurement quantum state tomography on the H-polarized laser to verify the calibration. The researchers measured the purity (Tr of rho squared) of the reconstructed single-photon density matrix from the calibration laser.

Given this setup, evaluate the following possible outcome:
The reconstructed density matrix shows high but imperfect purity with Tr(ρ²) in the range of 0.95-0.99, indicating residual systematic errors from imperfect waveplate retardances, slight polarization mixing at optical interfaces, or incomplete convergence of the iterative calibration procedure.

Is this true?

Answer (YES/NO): NO